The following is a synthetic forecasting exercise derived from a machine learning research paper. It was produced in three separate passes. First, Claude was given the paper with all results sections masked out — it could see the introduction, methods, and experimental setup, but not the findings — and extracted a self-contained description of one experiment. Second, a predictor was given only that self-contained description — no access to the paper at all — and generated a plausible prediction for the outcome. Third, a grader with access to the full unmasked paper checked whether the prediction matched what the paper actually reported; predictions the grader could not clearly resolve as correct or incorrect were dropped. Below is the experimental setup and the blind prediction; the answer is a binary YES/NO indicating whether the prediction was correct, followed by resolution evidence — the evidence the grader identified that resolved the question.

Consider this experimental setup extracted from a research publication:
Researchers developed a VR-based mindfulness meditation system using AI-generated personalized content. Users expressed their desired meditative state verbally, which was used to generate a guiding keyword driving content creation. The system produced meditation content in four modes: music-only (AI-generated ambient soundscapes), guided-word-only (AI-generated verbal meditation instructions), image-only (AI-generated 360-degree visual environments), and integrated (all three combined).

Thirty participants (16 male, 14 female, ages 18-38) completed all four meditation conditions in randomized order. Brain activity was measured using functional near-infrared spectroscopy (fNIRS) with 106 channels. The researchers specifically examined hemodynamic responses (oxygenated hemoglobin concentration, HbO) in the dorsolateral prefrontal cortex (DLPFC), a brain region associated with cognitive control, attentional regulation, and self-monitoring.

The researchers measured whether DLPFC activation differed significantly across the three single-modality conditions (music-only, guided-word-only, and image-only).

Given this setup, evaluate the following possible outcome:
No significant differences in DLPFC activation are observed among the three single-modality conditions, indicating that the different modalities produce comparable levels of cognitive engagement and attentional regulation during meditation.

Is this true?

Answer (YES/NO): YES